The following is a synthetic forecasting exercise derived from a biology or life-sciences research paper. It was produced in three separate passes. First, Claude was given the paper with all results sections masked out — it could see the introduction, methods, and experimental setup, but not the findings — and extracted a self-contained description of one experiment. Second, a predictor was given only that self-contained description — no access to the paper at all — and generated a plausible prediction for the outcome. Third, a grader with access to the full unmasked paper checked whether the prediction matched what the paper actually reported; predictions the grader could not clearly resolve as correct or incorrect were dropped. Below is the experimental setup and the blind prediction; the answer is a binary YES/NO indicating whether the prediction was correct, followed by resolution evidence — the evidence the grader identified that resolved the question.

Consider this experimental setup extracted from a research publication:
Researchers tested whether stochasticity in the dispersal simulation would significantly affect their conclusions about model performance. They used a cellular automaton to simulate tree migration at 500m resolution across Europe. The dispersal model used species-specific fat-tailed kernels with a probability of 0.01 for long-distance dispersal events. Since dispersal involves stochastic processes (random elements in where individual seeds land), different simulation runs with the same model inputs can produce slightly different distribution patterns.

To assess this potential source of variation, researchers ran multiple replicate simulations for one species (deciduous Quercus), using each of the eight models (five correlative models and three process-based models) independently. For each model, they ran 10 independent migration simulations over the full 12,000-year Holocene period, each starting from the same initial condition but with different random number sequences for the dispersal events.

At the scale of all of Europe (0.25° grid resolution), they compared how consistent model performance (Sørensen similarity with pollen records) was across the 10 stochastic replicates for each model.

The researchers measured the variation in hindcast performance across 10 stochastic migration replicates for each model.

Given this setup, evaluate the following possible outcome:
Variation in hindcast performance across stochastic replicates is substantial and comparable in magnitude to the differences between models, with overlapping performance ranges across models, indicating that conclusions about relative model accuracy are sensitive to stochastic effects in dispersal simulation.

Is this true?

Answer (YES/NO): NO